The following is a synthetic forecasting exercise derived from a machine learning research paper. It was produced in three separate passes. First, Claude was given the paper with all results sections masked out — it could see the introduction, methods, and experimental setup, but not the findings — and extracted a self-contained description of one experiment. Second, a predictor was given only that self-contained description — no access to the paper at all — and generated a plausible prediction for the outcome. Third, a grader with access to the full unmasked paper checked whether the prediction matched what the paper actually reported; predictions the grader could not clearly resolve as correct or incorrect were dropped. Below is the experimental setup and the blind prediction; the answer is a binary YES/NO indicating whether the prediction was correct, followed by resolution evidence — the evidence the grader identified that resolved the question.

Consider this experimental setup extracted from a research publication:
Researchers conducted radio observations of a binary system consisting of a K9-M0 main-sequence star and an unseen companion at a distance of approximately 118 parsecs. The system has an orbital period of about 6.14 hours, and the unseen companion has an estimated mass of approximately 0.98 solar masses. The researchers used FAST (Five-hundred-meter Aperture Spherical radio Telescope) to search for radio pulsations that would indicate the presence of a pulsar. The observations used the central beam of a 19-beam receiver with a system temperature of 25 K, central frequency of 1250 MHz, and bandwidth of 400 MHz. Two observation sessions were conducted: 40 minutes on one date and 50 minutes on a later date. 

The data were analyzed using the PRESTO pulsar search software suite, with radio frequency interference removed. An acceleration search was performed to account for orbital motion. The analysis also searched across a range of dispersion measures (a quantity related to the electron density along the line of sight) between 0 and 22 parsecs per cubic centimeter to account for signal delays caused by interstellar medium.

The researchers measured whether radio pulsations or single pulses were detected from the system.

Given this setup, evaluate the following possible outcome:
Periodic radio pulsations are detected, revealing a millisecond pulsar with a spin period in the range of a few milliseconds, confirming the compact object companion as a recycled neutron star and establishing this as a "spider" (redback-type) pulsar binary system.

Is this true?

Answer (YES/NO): NO